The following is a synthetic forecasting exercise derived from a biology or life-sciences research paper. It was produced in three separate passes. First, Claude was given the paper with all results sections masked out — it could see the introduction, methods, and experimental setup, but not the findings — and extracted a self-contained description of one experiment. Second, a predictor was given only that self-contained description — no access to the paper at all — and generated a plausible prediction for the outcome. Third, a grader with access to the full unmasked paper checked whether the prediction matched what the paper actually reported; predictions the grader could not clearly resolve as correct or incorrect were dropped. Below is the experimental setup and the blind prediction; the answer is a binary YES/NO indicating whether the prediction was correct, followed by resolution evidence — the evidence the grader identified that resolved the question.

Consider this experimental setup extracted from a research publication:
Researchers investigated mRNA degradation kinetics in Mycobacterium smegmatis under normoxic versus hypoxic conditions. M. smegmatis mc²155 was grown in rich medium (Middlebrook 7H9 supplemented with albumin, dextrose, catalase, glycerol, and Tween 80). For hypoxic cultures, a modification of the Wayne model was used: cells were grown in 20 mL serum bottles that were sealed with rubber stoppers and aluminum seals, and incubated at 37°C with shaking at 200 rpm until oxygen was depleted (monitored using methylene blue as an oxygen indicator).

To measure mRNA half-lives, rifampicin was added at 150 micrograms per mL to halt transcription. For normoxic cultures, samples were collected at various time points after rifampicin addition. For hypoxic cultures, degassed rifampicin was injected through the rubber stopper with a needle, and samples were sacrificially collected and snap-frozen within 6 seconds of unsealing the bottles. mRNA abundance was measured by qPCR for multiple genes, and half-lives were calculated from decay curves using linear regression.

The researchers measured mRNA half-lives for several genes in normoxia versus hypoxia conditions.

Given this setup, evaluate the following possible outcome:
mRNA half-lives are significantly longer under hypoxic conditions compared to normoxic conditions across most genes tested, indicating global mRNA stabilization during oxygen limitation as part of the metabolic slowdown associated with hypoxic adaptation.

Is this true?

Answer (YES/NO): YES